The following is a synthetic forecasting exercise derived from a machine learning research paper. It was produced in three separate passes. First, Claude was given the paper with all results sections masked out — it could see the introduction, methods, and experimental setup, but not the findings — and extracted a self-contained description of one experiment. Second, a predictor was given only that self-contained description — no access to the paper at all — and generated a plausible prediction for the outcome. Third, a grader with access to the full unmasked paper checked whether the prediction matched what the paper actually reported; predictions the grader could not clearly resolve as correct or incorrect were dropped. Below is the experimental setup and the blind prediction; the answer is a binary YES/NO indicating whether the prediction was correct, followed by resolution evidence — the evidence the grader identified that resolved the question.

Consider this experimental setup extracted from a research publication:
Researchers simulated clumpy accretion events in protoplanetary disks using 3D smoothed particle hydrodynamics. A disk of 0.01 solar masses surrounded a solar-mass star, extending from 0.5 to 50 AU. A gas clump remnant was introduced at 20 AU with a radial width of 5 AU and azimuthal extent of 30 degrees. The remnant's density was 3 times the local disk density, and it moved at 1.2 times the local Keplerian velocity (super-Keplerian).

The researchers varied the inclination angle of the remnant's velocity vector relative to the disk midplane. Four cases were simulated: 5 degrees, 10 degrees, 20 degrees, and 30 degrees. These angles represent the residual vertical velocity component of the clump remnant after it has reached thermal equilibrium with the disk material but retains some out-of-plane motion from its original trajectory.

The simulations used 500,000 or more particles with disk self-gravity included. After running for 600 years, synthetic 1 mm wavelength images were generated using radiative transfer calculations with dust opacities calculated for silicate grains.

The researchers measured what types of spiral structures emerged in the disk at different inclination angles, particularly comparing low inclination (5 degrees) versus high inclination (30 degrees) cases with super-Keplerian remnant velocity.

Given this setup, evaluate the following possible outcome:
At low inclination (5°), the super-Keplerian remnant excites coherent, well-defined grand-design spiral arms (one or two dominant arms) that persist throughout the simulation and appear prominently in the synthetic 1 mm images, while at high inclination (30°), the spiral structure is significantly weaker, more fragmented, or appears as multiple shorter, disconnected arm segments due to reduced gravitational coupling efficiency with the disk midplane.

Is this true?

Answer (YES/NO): NO